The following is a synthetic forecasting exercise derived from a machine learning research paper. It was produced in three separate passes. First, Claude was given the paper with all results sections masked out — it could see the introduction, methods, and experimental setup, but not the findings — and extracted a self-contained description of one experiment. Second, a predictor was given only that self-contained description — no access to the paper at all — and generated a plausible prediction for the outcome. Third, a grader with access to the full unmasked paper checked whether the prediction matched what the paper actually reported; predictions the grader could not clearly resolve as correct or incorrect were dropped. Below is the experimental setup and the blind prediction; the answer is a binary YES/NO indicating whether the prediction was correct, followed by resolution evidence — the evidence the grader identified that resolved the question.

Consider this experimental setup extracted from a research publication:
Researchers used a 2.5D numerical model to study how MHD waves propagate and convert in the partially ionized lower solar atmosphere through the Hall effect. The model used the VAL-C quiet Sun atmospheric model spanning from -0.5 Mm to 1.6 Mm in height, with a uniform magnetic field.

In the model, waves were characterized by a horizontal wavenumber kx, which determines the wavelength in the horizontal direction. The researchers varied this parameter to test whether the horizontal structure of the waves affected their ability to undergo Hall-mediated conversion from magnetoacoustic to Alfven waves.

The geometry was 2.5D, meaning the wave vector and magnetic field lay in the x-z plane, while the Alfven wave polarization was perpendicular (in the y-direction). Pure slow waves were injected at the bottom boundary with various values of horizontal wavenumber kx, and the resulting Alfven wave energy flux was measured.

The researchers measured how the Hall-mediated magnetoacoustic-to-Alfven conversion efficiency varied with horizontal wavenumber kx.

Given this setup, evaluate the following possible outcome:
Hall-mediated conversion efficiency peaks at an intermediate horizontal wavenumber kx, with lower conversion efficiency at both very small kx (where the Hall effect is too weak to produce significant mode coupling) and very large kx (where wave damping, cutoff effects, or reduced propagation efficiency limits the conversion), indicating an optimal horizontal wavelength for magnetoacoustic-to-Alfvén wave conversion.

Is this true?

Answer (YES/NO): NO